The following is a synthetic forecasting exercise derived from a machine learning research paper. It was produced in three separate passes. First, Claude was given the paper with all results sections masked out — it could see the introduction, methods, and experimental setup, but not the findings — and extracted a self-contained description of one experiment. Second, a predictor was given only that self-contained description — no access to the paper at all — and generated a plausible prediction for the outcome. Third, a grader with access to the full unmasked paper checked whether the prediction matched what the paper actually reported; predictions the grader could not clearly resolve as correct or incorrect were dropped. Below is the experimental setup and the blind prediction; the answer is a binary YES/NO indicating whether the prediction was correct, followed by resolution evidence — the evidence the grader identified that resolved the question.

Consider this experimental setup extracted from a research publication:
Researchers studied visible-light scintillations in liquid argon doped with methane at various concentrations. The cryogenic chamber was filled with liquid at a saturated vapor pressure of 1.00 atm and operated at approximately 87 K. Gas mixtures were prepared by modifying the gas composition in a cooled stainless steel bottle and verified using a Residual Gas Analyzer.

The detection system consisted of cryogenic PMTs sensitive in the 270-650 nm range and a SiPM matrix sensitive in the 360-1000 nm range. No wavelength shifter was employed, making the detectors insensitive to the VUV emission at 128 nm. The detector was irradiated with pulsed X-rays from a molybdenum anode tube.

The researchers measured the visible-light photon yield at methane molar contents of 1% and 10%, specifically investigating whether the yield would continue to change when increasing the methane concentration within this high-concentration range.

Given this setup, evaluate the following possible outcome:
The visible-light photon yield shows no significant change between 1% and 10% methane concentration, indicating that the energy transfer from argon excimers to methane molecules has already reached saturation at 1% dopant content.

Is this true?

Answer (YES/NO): NO